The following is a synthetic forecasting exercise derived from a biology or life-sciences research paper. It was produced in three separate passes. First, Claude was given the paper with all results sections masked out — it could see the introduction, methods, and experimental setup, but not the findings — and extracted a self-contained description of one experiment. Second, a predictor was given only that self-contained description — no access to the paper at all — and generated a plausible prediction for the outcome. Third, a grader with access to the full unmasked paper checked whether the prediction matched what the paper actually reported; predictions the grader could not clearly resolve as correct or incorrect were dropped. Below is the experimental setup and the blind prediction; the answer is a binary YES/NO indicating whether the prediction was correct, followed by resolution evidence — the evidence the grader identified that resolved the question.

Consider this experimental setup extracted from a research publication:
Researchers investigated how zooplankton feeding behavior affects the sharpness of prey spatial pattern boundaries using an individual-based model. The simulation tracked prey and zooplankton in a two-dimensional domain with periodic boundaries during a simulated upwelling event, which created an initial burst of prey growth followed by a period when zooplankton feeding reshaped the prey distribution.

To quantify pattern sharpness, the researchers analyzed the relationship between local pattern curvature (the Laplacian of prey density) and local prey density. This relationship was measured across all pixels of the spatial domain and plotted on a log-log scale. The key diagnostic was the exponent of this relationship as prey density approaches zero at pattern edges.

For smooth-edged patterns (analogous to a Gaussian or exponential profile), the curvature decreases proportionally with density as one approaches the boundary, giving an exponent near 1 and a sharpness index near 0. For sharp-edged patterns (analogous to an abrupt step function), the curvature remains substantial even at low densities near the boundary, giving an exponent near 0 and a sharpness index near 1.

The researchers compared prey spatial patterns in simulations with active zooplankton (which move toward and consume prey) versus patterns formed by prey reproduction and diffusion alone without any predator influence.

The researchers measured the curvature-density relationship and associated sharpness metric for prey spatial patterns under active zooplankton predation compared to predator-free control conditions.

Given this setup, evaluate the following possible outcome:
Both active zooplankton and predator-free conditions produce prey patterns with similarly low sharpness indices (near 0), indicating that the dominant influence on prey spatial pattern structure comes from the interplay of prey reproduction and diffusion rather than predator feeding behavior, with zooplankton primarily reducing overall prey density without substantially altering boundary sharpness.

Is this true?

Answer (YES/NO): NO